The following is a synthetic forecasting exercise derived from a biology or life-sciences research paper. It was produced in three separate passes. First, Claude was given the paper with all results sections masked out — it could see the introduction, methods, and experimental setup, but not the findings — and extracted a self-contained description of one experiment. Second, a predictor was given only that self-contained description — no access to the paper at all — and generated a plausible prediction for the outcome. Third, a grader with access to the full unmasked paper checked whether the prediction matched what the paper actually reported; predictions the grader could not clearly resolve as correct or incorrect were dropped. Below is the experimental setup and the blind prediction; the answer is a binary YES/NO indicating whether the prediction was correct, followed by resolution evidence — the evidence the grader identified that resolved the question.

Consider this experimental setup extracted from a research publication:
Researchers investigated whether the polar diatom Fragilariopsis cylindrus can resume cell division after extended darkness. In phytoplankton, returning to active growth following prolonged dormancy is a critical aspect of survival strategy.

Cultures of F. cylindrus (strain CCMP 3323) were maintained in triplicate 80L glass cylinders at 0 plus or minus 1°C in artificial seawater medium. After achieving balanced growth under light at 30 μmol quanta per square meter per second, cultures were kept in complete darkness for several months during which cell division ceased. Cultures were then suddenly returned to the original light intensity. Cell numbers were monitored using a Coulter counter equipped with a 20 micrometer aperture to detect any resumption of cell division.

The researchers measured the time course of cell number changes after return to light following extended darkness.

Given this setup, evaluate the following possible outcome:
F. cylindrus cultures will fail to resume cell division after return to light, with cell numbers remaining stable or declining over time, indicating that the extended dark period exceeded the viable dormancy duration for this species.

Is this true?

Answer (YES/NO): NO